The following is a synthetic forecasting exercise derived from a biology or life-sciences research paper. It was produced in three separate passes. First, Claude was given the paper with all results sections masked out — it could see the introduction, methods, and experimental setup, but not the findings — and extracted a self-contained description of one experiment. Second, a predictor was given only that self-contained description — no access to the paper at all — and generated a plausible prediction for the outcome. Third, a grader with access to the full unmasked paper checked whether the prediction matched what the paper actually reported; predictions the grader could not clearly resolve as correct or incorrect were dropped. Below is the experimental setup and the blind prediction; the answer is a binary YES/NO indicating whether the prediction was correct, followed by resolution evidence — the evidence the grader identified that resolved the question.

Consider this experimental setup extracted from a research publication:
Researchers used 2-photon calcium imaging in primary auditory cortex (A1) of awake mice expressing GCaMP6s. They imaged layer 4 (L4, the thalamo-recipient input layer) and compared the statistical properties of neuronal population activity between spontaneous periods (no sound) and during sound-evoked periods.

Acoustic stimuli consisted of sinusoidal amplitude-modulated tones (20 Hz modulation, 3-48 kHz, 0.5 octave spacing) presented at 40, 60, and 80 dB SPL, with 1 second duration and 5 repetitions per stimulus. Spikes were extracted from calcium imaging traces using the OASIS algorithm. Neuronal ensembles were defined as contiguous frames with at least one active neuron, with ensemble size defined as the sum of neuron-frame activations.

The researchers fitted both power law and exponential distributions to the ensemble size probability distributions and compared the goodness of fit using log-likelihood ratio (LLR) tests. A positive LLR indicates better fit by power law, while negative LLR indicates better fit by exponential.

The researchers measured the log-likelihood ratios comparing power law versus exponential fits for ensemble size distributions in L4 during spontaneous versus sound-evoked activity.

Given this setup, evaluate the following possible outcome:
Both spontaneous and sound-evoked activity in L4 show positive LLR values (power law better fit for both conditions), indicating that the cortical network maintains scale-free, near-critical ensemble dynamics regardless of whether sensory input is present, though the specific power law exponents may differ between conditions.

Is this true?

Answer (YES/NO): YES